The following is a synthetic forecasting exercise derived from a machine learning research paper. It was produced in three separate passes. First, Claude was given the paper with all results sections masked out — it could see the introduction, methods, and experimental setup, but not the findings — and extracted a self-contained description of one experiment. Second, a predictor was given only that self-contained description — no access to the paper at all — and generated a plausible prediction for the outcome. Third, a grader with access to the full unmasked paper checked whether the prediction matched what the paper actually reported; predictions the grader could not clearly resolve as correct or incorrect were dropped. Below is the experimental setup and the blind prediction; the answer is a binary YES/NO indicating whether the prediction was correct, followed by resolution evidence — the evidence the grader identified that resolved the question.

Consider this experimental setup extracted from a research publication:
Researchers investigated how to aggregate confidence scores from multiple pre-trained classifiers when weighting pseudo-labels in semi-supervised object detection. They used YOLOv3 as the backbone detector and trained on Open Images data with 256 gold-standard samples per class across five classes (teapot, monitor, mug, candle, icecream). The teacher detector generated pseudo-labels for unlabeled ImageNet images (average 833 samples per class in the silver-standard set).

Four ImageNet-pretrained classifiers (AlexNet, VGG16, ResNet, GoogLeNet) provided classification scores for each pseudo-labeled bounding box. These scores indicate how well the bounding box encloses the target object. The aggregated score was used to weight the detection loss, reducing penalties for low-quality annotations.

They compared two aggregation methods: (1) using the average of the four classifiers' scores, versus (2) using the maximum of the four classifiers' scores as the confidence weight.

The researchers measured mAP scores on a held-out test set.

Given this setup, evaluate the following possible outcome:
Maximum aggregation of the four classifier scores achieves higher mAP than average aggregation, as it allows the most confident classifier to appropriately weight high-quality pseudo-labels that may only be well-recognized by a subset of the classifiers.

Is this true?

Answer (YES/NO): YES